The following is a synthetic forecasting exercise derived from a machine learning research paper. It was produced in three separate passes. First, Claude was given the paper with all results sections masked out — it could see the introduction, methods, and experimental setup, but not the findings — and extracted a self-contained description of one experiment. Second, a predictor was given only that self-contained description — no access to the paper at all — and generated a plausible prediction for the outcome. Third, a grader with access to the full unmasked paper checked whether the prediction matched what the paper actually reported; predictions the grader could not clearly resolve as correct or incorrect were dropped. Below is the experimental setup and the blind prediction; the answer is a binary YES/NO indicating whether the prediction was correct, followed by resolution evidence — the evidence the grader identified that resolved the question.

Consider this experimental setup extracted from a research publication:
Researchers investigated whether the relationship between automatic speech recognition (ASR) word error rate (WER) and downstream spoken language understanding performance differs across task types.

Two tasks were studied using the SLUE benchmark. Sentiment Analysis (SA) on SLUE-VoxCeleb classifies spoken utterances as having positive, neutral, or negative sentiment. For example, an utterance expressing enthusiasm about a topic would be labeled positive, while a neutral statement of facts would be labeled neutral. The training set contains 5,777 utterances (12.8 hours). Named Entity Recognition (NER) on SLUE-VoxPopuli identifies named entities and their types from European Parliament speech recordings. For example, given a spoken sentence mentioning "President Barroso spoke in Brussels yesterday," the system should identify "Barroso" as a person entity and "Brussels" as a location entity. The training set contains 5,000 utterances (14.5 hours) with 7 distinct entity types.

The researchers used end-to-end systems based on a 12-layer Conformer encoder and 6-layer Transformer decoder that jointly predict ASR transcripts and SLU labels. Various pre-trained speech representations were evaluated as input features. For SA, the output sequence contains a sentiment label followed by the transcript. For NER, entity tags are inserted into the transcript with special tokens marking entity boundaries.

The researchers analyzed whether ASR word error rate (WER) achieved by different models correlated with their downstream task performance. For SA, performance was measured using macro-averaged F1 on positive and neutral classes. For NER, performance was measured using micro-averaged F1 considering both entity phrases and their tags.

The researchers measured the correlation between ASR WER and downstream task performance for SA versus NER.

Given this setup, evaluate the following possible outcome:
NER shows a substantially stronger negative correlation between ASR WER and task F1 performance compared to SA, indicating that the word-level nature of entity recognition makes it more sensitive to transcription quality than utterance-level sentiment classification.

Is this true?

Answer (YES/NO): YES